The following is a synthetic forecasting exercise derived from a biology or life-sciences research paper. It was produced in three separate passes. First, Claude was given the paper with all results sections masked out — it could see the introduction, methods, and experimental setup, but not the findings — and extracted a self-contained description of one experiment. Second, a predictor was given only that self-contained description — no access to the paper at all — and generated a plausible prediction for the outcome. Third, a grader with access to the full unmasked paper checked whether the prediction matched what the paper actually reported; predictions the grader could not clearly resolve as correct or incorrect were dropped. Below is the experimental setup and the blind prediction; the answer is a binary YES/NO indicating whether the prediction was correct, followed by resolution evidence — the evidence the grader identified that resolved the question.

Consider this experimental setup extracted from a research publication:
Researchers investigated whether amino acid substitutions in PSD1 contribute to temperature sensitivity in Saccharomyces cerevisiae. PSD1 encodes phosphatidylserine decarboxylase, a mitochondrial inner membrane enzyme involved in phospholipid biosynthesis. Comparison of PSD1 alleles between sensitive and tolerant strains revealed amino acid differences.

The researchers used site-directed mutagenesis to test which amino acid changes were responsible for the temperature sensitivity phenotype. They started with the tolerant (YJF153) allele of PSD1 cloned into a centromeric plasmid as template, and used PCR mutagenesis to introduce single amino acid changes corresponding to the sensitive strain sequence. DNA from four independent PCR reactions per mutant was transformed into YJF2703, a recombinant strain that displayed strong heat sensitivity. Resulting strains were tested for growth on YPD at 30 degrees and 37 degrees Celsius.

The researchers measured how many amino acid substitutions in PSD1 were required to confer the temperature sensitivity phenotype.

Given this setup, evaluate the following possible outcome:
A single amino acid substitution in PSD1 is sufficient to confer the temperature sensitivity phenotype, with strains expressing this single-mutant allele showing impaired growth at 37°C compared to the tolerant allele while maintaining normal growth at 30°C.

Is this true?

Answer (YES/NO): YES